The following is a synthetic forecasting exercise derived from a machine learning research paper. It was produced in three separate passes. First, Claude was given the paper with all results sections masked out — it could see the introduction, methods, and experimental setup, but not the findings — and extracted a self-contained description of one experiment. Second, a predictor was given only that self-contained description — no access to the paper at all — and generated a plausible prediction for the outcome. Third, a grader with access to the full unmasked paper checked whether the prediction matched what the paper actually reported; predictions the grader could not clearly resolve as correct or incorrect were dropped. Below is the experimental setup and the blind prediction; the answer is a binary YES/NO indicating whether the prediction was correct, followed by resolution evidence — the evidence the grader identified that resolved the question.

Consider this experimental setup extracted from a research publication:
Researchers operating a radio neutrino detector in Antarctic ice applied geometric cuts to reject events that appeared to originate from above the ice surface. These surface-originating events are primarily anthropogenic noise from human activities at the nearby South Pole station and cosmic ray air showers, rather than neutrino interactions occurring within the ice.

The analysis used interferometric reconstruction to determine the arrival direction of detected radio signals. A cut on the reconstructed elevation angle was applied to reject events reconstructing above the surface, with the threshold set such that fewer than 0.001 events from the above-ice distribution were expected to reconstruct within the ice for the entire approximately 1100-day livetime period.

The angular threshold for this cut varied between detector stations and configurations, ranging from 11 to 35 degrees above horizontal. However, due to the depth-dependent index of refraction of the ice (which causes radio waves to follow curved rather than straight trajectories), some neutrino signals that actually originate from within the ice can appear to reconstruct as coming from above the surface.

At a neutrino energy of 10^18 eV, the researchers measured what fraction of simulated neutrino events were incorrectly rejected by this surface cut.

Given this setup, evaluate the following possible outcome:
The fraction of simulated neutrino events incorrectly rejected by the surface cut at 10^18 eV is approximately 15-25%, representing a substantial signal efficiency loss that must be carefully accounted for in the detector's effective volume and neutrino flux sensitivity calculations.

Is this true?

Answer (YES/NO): NO